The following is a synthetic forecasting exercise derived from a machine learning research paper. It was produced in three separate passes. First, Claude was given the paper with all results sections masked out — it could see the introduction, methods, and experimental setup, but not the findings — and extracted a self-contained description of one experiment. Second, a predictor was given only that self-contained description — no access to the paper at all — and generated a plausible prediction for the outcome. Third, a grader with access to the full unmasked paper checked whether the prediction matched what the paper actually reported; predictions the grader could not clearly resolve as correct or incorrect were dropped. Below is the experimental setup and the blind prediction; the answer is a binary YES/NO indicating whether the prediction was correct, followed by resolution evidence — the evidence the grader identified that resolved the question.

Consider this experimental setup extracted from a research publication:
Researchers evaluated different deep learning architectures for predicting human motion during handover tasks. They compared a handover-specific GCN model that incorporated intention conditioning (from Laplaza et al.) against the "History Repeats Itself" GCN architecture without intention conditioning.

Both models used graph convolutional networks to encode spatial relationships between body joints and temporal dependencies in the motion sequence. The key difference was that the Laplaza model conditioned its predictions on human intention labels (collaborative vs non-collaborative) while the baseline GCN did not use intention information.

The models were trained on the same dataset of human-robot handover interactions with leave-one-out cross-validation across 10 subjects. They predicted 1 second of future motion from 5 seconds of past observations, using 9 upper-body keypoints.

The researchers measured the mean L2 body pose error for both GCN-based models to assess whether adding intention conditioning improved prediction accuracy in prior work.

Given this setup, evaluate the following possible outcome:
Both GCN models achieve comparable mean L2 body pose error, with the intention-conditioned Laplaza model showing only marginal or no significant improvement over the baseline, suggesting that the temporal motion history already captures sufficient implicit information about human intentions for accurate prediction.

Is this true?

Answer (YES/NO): NO